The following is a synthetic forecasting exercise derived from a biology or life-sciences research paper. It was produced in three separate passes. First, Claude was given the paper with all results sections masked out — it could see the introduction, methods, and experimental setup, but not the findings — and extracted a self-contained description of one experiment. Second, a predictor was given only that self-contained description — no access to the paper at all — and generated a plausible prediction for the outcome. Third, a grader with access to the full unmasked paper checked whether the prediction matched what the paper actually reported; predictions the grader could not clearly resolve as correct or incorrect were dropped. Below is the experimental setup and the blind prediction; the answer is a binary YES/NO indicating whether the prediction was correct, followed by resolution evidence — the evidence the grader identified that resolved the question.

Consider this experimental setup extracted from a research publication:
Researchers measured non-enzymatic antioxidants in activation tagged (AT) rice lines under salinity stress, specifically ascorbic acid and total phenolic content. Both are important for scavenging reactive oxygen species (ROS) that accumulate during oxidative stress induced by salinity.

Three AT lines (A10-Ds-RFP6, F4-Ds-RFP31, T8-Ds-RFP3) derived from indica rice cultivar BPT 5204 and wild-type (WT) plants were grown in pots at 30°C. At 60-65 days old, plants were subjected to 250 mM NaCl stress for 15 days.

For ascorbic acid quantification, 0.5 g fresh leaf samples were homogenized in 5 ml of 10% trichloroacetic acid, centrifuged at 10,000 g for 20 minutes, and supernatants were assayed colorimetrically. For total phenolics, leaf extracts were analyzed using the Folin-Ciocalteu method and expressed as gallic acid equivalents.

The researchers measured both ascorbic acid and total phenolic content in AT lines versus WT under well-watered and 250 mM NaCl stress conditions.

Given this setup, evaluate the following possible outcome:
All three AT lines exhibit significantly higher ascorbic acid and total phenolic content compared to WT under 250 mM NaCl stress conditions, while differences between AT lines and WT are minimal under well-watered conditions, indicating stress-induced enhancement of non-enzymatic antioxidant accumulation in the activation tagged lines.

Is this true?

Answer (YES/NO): YES